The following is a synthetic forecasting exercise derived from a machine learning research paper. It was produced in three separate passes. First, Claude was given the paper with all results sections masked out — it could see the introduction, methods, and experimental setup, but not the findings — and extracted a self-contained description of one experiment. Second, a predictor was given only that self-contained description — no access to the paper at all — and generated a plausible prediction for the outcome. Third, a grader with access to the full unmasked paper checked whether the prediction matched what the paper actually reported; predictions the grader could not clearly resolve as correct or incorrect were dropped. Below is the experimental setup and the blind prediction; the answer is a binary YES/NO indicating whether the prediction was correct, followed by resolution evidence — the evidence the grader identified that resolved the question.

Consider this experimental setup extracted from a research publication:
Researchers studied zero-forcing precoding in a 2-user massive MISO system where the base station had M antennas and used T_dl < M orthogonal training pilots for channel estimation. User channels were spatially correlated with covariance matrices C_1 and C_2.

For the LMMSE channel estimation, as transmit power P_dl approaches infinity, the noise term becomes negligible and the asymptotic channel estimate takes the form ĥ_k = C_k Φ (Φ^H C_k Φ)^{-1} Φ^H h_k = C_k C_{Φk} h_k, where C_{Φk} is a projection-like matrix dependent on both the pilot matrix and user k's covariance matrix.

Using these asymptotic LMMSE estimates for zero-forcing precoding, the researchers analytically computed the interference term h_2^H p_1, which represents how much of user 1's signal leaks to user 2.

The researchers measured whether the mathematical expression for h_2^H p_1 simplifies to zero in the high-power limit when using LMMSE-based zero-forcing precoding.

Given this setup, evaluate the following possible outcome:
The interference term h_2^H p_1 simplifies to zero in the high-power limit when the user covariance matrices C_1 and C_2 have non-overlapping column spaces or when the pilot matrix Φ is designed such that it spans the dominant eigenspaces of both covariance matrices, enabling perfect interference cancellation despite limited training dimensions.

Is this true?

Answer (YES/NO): NO